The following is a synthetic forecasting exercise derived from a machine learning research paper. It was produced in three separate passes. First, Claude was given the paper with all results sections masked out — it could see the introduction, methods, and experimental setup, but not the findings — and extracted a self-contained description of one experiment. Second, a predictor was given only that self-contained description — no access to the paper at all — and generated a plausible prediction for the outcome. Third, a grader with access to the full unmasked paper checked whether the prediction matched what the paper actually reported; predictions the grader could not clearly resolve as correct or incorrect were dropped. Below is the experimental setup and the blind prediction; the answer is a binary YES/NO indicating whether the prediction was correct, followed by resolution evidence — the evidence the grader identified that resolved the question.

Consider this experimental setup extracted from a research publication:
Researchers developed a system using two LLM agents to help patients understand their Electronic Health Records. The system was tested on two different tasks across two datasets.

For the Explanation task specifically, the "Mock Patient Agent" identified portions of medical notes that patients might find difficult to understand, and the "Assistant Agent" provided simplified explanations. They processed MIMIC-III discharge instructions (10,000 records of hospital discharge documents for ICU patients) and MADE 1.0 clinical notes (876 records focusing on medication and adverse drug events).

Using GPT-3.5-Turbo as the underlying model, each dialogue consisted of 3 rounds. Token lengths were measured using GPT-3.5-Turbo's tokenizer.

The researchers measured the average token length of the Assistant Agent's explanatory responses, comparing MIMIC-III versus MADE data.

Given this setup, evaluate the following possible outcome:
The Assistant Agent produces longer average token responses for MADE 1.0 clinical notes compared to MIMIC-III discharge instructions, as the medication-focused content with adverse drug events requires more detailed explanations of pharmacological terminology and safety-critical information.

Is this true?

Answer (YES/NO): YES